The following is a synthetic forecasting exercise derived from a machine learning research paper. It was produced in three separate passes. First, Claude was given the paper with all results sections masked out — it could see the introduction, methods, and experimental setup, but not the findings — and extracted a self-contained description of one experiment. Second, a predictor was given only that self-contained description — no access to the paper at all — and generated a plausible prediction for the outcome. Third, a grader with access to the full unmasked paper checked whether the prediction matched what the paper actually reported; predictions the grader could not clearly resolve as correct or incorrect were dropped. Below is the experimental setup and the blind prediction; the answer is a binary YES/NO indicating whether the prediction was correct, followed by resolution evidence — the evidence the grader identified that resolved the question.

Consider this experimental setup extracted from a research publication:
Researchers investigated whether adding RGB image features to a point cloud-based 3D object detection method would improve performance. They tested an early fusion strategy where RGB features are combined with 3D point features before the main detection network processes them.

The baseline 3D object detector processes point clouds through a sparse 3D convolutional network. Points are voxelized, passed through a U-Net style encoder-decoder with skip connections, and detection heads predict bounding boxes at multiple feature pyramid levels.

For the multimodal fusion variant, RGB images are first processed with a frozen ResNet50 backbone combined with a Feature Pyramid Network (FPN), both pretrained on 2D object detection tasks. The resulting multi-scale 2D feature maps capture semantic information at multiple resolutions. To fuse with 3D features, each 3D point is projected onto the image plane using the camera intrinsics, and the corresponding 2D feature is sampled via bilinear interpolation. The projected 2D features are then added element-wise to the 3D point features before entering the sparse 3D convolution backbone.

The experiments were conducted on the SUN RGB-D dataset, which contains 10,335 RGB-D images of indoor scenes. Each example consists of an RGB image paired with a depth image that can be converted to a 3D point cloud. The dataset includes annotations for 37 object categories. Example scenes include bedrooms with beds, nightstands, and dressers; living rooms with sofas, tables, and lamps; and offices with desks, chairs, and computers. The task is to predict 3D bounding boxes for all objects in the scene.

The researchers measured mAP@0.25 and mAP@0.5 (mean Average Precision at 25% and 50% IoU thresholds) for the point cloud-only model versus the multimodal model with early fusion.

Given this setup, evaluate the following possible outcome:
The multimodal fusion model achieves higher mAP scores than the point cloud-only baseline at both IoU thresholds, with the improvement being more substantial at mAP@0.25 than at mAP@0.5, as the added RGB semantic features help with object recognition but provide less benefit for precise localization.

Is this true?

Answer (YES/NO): NO